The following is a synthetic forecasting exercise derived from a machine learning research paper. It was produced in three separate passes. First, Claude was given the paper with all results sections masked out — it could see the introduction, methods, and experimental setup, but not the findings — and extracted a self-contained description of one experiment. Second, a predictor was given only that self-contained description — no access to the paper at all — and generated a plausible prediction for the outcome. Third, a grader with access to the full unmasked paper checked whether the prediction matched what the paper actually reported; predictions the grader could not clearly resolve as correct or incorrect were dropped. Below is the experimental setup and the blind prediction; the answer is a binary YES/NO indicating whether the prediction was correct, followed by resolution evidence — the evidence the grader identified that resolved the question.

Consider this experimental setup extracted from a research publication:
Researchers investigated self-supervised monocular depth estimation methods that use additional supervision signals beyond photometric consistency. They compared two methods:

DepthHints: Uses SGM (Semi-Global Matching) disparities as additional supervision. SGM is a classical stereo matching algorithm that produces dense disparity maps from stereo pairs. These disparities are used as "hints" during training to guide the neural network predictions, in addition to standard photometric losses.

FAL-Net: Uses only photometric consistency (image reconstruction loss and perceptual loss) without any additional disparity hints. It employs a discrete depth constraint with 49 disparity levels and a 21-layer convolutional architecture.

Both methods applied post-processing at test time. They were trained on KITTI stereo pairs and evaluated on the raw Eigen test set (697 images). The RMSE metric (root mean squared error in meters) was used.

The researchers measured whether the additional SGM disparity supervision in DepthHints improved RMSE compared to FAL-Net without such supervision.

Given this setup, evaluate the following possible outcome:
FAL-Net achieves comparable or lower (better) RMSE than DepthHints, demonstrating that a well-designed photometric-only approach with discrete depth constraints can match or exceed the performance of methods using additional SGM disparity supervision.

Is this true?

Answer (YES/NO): YES